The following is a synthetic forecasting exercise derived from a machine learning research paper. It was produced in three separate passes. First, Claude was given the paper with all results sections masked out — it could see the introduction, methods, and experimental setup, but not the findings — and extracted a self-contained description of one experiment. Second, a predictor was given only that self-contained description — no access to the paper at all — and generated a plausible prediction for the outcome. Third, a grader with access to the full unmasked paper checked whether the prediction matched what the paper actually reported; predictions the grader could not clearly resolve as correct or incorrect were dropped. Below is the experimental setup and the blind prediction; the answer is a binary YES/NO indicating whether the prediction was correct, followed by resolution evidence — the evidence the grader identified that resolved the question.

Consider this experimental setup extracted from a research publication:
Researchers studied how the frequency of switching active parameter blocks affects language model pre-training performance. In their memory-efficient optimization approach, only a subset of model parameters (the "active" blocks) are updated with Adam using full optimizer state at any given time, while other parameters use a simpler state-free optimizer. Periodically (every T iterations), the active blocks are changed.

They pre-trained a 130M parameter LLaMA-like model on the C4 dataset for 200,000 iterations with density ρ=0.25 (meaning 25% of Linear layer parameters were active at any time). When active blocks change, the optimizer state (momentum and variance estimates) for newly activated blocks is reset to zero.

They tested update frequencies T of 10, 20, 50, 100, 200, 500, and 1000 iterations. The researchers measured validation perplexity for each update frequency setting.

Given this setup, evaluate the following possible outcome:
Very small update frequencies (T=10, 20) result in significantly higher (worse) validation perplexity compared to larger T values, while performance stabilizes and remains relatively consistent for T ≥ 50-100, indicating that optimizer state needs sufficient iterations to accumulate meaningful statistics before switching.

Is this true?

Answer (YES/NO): NO